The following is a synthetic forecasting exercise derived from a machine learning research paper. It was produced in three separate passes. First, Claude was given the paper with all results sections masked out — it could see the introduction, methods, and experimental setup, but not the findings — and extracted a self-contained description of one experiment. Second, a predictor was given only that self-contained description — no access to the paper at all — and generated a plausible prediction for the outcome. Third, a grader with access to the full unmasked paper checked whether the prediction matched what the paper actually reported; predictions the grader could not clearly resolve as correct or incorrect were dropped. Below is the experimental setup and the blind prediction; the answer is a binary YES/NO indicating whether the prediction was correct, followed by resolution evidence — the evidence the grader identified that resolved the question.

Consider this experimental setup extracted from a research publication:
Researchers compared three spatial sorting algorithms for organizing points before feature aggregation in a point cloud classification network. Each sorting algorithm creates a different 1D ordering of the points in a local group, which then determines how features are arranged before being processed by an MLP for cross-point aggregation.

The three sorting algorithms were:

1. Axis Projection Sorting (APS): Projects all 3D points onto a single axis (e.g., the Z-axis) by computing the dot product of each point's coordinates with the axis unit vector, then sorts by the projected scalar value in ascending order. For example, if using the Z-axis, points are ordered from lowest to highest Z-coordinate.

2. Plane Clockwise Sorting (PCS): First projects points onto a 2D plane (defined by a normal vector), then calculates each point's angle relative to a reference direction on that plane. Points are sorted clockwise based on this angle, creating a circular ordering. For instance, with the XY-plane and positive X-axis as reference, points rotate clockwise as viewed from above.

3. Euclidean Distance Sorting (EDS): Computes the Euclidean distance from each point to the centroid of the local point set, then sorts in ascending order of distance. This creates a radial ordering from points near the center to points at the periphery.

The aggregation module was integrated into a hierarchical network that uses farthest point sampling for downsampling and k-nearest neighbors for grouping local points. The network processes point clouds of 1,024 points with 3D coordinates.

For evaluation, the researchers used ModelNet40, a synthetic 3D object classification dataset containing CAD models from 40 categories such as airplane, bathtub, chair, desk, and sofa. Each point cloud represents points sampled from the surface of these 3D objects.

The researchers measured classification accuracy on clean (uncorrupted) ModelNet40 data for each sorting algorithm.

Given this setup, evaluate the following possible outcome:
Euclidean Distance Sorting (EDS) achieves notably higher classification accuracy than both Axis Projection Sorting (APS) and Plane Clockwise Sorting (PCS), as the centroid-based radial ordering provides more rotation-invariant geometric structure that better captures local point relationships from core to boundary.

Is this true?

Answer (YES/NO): NO